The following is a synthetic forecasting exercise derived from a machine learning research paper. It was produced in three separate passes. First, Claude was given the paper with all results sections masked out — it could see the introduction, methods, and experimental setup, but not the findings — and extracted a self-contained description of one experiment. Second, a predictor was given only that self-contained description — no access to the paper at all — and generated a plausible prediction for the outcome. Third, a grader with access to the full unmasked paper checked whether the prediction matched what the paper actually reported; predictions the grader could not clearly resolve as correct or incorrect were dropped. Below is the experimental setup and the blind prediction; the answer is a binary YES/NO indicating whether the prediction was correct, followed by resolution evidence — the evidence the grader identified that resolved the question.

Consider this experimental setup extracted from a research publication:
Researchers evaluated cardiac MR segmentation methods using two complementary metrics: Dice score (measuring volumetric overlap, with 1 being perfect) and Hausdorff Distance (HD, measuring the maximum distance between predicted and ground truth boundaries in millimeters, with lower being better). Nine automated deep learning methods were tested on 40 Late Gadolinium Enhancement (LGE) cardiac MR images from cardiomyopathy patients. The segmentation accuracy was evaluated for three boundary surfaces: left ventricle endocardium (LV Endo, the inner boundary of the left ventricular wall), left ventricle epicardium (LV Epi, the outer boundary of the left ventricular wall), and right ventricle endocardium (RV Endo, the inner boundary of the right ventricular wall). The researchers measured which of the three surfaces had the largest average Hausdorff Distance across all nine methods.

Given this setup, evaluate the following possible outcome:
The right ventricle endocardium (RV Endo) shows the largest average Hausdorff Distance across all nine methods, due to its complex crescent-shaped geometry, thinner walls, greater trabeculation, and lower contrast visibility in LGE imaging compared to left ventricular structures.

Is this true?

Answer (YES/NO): YES